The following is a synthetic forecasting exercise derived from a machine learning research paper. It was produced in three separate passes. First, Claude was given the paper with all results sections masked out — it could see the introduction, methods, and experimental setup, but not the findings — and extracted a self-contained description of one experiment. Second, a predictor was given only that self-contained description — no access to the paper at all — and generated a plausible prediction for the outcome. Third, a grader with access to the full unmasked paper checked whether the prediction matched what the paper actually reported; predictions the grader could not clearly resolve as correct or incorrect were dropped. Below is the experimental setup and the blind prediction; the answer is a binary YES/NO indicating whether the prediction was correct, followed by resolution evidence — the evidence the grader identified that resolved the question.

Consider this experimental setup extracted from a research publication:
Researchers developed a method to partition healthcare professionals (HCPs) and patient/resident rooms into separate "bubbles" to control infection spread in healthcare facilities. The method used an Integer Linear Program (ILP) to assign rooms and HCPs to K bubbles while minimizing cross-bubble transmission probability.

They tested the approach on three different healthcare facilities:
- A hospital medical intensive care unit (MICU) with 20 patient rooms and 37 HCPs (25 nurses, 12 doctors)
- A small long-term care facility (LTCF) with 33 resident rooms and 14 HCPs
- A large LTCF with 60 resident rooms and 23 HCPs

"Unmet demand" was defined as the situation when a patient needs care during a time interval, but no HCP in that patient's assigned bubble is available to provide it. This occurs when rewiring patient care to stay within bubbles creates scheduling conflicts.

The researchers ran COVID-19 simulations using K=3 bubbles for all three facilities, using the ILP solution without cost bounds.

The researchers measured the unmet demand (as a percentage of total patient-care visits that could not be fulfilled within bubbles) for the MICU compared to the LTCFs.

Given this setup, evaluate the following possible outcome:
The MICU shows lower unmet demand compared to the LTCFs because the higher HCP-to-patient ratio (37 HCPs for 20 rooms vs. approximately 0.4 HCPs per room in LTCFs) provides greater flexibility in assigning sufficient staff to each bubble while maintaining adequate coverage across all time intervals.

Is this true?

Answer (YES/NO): YES